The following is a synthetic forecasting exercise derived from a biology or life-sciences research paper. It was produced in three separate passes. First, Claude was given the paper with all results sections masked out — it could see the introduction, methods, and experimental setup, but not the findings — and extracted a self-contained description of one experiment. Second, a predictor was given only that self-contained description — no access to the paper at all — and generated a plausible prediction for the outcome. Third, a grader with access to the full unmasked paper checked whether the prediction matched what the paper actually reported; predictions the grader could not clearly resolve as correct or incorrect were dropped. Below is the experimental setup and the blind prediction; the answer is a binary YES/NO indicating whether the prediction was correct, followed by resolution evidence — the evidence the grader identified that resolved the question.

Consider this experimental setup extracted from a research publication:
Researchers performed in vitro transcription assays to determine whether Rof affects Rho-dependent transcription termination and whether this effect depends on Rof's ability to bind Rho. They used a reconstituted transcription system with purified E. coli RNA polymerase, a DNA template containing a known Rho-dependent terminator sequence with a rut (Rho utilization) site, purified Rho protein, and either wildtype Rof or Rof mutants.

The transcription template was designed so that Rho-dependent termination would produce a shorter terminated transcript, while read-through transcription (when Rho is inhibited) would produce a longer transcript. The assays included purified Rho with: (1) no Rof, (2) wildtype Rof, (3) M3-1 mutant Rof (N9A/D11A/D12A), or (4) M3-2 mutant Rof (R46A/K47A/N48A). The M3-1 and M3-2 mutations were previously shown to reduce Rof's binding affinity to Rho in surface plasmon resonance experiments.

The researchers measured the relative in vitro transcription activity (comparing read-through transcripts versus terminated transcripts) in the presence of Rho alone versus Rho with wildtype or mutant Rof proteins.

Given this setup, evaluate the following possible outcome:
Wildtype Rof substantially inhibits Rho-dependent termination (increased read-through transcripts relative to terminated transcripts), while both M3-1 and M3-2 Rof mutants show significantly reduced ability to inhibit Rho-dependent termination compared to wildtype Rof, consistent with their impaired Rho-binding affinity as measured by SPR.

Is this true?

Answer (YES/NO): YES